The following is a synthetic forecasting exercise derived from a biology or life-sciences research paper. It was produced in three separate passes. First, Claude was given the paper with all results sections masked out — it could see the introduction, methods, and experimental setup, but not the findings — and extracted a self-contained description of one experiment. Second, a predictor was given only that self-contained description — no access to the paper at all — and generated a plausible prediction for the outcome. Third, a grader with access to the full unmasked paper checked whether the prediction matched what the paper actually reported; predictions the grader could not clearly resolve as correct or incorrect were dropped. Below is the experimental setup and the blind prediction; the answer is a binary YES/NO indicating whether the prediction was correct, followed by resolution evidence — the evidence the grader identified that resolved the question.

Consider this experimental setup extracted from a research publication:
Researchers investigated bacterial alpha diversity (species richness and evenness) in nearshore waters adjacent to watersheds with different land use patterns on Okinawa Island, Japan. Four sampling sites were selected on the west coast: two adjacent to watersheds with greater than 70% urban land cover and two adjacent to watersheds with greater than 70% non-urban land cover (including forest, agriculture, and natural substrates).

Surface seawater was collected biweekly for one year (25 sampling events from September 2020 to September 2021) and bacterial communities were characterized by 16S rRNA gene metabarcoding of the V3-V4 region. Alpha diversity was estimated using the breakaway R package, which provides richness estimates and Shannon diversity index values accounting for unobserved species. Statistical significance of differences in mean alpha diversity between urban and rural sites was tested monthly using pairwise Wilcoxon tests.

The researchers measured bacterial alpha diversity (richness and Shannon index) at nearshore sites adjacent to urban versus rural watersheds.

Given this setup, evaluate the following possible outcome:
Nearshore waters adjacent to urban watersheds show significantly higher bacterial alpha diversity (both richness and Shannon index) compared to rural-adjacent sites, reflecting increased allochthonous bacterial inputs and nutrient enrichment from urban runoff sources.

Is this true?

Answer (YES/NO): YES